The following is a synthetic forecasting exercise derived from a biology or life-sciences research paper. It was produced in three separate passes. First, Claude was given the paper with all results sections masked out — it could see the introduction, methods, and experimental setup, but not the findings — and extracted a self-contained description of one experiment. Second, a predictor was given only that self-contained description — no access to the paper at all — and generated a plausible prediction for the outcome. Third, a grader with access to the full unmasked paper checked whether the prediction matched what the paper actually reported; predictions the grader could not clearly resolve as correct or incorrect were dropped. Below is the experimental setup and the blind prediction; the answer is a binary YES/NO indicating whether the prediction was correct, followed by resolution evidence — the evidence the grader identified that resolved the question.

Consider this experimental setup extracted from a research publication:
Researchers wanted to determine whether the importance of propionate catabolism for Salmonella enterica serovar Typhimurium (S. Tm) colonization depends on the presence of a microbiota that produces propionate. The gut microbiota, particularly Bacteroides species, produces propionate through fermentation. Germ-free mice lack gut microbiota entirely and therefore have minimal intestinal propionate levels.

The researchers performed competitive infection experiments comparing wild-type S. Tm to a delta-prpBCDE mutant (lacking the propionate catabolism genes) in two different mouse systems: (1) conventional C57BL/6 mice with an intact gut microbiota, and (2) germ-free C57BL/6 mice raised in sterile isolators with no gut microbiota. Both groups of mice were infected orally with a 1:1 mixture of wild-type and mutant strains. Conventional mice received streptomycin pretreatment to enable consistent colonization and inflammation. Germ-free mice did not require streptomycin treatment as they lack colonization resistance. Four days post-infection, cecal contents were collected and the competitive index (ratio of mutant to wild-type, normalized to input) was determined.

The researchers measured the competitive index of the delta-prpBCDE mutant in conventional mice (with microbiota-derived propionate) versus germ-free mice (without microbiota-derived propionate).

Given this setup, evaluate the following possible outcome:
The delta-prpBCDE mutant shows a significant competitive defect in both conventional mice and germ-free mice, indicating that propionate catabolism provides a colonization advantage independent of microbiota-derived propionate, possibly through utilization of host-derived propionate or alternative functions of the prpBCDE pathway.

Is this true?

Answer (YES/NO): NO